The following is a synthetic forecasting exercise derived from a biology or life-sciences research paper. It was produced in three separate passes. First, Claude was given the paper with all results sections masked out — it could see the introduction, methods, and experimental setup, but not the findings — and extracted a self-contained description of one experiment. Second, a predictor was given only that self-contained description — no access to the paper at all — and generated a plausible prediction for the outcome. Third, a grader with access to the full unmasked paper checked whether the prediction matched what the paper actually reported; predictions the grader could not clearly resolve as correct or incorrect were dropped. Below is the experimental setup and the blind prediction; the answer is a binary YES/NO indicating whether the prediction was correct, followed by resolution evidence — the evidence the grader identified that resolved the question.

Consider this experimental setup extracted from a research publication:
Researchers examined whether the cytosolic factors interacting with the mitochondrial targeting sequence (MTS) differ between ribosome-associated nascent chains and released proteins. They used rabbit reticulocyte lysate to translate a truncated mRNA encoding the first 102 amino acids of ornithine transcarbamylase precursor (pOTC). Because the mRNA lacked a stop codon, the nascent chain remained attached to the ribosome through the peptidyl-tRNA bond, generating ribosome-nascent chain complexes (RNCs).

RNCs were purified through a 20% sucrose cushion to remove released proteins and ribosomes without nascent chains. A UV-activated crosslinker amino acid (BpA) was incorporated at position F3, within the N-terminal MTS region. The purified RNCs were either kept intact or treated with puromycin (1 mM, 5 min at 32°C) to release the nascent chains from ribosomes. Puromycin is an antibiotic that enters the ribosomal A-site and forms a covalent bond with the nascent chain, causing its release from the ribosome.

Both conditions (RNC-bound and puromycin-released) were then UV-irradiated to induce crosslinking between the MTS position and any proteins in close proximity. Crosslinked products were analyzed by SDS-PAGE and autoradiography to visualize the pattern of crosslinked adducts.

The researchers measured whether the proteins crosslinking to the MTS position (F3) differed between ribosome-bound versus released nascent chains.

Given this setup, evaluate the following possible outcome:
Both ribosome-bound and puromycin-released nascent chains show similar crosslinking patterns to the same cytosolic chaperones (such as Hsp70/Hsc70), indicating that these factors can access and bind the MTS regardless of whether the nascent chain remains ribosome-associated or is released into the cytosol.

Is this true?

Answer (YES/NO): NO